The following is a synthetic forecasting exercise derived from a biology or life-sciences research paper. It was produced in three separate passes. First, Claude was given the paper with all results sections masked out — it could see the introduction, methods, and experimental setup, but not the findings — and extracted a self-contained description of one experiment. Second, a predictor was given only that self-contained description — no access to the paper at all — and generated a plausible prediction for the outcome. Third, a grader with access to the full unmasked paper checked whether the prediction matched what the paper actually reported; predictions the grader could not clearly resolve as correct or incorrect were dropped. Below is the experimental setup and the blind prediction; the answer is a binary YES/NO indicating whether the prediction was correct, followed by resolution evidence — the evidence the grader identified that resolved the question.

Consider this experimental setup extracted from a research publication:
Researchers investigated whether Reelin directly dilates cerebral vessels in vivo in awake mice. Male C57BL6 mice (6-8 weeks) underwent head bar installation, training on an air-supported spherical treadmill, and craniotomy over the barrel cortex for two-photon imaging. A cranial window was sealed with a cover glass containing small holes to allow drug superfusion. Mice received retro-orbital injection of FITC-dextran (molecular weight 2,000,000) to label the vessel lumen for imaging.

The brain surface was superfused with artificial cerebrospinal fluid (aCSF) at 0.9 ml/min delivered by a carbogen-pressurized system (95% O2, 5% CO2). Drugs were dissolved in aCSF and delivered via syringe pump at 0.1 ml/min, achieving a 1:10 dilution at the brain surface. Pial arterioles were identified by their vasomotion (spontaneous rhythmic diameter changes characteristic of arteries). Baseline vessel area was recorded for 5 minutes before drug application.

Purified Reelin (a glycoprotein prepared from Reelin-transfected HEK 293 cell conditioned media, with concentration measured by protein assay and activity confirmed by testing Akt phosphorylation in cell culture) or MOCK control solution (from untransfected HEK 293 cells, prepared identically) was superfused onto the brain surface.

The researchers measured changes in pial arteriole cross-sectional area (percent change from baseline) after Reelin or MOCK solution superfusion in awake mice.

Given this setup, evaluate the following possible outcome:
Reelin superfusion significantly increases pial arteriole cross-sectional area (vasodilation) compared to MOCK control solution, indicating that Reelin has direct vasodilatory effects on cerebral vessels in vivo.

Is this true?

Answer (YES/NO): YES